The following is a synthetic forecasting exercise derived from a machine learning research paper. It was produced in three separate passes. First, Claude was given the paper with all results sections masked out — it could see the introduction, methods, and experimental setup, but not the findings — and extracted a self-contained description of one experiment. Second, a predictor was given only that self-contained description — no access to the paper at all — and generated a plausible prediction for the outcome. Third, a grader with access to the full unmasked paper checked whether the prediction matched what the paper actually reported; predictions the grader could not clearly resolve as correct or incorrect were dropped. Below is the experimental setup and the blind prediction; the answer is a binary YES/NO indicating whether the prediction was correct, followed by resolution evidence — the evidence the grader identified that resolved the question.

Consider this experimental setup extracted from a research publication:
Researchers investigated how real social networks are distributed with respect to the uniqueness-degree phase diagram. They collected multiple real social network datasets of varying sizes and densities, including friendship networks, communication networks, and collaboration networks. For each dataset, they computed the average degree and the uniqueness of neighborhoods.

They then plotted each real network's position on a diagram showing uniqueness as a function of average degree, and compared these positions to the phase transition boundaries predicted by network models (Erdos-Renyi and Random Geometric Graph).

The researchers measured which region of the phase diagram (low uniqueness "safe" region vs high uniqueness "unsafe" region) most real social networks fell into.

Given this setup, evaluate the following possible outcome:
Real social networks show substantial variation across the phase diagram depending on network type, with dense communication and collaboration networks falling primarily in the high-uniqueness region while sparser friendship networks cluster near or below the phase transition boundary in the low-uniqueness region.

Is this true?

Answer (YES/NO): NO